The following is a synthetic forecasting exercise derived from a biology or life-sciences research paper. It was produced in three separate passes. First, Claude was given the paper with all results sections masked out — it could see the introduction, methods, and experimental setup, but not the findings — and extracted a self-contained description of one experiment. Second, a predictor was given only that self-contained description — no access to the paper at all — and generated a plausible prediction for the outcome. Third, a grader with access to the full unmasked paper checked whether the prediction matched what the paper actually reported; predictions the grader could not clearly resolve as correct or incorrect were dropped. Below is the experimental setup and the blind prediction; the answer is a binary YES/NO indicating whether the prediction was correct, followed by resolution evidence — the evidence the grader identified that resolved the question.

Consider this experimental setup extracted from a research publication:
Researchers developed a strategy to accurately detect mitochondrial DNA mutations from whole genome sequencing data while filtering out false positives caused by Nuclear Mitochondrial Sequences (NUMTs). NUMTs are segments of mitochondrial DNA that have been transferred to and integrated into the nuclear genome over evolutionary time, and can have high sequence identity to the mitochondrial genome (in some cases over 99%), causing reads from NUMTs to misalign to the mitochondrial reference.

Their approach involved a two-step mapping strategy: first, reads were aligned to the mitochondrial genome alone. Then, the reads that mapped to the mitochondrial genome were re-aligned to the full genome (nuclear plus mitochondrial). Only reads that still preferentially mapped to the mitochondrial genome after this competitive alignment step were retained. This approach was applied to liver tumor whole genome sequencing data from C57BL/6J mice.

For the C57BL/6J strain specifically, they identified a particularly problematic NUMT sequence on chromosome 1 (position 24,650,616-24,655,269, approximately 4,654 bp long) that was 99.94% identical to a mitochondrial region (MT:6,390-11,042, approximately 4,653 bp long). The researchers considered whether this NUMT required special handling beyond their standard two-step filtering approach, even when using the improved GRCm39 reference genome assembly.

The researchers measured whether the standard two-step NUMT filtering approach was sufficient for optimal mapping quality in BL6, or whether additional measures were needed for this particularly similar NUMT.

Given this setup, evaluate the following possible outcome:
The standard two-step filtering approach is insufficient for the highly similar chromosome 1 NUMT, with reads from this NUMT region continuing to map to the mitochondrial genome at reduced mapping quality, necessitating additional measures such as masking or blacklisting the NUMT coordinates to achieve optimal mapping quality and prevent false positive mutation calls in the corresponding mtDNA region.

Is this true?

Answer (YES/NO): YES